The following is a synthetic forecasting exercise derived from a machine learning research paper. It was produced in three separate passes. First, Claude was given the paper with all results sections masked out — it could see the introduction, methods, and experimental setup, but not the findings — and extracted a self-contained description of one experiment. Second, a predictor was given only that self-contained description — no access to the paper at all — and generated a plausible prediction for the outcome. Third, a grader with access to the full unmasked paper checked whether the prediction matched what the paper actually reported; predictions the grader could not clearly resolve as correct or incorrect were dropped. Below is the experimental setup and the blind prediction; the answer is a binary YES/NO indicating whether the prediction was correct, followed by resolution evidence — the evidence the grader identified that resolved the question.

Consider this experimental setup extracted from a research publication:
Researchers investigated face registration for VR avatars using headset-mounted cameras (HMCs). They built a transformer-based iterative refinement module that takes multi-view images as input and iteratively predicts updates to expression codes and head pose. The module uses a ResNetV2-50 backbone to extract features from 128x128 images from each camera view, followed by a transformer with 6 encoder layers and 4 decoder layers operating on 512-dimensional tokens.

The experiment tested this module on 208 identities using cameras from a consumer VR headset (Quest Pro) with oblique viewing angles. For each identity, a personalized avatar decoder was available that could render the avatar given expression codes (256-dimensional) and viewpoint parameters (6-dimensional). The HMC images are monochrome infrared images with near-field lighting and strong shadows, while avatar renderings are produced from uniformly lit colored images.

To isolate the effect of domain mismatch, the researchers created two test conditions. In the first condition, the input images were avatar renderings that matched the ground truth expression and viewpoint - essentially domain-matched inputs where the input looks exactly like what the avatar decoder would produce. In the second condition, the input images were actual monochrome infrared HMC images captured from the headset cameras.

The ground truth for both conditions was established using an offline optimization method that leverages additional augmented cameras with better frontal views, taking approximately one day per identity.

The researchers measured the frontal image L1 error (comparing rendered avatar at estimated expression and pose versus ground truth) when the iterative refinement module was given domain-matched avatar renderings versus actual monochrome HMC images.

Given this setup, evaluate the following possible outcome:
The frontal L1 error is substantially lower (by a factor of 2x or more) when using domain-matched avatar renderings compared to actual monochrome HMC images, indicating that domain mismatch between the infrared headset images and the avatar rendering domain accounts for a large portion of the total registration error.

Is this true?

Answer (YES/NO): NO